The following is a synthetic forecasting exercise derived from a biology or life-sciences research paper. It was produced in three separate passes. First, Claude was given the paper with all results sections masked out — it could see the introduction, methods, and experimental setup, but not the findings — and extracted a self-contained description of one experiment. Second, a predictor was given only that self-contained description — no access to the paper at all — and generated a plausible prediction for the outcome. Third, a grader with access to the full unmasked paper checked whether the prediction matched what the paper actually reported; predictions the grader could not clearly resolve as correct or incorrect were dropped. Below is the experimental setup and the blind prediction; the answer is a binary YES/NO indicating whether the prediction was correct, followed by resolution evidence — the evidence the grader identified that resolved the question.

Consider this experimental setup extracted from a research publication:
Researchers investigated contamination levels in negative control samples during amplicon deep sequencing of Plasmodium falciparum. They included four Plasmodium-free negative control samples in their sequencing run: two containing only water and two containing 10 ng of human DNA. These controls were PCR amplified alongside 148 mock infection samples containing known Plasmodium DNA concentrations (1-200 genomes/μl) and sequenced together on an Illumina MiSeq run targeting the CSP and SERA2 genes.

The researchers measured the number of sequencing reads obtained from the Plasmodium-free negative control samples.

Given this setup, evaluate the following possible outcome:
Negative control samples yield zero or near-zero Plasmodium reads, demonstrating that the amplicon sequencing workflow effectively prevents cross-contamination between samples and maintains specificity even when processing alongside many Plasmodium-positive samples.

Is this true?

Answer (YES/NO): NO